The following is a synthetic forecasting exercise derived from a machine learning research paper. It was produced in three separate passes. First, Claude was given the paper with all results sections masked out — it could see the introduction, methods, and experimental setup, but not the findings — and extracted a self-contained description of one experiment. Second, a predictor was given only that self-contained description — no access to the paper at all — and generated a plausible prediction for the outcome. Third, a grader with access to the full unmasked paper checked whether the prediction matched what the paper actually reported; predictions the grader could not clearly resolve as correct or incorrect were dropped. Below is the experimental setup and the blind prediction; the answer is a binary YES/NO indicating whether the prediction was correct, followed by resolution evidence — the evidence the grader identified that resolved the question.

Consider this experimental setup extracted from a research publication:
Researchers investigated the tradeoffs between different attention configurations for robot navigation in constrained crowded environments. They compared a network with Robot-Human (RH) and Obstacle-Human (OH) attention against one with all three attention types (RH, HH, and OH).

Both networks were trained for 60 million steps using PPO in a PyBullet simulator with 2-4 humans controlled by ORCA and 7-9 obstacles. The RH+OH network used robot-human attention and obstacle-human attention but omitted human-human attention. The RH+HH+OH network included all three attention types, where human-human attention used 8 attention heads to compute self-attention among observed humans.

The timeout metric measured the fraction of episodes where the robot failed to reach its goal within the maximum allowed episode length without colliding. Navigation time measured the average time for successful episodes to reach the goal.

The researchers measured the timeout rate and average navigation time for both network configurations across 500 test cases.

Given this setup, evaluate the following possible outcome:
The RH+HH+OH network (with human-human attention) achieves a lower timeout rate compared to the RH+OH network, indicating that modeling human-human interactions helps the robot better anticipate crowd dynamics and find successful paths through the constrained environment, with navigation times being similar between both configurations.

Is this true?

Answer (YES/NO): NO